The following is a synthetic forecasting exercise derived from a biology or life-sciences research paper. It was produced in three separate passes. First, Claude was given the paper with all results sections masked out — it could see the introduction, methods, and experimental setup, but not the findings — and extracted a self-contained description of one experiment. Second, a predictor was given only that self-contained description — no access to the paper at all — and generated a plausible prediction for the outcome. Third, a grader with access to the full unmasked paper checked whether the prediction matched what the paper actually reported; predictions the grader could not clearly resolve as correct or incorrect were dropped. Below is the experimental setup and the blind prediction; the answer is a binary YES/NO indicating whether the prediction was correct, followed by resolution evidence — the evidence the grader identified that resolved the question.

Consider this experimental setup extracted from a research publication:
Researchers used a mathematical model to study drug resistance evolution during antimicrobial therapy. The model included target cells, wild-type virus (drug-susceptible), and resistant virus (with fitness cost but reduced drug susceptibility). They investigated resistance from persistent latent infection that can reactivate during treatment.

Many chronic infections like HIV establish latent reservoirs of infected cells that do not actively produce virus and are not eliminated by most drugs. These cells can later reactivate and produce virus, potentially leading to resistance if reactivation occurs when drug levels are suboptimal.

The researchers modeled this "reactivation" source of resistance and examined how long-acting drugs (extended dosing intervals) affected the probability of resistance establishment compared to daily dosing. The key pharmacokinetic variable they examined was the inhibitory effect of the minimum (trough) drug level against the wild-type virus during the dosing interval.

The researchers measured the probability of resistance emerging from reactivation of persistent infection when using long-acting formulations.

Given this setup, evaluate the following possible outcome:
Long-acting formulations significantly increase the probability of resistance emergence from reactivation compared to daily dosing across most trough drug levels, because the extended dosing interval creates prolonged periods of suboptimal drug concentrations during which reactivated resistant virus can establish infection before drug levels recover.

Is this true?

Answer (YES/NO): NO